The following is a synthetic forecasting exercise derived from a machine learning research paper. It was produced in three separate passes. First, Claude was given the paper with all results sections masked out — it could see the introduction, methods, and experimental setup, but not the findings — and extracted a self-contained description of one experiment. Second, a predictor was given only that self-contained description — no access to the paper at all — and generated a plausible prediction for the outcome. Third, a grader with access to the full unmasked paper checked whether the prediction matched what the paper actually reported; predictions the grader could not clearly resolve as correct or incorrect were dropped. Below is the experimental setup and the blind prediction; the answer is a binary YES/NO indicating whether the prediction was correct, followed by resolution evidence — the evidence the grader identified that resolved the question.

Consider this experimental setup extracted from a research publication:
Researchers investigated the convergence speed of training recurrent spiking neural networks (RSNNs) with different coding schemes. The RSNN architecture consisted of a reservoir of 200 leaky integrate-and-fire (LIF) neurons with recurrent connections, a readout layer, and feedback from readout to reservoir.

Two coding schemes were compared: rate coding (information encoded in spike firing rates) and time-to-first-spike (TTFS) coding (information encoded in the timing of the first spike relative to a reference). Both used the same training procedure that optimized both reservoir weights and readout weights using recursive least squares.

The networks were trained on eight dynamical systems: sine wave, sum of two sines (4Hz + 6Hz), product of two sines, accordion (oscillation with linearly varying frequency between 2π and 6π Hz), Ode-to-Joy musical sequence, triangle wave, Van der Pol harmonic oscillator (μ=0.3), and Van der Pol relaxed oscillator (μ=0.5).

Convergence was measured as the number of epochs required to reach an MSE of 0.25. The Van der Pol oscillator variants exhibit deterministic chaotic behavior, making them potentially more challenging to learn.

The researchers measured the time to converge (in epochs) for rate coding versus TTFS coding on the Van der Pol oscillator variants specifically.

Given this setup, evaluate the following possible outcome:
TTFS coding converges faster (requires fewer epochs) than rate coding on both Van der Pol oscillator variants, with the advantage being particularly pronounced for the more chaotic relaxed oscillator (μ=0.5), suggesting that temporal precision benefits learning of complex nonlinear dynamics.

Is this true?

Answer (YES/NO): YES